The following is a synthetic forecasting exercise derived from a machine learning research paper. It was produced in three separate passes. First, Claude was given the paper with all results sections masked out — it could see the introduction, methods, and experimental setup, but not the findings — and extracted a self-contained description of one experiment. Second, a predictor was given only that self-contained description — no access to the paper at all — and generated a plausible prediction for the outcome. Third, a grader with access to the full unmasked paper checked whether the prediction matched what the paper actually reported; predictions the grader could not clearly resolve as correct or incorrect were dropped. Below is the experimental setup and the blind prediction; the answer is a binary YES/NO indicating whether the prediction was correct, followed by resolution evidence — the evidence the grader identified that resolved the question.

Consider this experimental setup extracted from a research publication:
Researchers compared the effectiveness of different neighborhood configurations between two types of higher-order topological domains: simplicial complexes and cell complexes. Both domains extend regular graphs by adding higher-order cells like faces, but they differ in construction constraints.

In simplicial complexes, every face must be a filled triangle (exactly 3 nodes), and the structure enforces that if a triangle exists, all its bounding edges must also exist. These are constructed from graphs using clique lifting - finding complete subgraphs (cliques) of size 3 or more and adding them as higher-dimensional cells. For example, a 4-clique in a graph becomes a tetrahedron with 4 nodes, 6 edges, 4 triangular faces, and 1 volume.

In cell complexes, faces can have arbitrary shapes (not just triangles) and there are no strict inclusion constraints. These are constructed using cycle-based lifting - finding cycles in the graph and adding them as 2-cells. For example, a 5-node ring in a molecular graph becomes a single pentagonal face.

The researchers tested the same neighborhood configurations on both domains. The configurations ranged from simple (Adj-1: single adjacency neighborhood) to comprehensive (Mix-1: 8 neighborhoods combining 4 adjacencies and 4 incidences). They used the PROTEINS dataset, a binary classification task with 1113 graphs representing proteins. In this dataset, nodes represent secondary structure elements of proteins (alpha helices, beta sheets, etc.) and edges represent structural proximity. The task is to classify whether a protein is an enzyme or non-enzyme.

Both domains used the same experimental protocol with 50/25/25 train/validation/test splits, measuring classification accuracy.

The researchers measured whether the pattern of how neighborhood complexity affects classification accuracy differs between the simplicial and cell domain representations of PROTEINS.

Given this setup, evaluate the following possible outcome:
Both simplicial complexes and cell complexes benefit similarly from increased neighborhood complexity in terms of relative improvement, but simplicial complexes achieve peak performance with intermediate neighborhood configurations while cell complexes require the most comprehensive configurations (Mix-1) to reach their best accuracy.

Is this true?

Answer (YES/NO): NO